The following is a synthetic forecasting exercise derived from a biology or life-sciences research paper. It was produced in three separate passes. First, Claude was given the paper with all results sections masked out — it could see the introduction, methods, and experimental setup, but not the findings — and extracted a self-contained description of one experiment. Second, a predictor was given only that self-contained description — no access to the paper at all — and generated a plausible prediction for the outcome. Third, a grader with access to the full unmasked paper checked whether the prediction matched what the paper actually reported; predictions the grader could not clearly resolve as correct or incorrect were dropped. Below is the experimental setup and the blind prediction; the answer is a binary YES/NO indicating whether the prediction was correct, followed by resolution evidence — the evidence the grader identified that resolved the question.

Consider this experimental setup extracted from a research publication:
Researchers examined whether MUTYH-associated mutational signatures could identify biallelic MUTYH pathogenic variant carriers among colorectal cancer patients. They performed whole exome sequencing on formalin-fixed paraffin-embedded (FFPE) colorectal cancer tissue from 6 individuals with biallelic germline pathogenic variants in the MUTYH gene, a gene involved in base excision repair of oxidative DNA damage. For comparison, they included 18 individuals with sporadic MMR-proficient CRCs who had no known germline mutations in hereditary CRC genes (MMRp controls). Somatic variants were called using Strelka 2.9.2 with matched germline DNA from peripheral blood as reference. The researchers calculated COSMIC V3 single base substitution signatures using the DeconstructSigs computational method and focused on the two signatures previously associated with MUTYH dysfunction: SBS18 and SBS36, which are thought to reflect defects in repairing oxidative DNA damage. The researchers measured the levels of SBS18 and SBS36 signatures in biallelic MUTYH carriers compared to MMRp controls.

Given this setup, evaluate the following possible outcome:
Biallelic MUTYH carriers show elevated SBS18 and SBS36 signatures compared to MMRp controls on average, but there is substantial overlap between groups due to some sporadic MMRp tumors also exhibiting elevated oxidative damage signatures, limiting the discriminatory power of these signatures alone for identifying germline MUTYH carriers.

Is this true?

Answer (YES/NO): NO